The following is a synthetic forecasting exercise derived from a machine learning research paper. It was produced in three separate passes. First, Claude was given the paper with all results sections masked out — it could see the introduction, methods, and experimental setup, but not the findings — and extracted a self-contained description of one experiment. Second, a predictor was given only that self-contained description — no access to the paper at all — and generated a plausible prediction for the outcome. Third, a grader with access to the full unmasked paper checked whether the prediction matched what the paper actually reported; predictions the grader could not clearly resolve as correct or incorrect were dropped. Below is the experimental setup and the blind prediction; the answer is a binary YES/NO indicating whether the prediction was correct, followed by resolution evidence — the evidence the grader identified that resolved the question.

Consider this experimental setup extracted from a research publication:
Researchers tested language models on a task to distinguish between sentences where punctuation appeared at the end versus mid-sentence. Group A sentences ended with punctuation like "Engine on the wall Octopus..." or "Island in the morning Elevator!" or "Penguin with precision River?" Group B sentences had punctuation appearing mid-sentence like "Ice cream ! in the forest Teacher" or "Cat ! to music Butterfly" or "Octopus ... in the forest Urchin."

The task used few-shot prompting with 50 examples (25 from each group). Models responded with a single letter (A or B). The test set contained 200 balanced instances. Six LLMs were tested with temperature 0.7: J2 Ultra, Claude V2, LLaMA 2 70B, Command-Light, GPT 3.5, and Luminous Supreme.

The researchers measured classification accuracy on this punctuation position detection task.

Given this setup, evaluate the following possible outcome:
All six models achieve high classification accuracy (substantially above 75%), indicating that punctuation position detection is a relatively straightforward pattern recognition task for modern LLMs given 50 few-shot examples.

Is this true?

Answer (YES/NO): NO